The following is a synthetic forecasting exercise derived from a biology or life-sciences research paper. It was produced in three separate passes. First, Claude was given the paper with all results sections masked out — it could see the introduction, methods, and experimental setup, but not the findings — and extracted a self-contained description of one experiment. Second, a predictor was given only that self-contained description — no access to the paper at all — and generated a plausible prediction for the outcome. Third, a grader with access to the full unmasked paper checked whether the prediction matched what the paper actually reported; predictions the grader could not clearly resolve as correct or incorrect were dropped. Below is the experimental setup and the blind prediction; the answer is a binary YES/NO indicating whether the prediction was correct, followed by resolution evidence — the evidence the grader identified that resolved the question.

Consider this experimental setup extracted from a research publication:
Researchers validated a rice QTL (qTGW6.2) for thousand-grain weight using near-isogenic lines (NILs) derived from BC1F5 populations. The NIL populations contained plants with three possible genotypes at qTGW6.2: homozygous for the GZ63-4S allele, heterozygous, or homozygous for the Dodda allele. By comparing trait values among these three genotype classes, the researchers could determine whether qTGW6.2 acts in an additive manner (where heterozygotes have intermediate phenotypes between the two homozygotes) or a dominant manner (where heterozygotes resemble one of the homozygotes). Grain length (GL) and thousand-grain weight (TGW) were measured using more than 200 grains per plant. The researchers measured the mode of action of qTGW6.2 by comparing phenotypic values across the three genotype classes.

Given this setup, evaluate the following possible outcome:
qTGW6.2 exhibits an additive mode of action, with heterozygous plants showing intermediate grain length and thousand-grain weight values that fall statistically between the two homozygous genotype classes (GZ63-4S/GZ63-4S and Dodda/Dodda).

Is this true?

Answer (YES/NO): NO